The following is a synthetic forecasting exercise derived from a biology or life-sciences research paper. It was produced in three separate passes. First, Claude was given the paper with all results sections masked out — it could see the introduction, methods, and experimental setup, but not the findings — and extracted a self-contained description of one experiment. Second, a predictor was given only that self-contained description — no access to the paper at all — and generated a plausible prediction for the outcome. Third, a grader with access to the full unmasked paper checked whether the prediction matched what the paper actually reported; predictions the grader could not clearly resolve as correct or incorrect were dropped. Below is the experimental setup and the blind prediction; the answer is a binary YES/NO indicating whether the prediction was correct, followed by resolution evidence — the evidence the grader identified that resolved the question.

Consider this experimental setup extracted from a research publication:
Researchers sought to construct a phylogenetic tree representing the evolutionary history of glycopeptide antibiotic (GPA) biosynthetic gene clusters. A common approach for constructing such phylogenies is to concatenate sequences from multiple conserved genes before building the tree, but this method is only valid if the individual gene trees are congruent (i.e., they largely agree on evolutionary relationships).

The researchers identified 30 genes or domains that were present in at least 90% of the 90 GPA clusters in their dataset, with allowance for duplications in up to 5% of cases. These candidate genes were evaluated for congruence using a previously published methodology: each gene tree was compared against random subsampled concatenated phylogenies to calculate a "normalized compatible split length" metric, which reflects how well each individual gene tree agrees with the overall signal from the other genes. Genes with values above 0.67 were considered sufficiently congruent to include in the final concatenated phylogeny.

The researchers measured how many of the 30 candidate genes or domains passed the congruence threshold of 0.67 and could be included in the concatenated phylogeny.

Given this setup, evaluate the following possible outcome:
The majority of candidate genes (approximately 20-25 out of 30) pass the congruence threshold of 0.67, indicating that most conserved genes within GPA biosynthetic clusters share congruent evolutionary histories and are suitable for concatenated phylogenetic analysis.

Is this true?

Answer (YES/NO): NO